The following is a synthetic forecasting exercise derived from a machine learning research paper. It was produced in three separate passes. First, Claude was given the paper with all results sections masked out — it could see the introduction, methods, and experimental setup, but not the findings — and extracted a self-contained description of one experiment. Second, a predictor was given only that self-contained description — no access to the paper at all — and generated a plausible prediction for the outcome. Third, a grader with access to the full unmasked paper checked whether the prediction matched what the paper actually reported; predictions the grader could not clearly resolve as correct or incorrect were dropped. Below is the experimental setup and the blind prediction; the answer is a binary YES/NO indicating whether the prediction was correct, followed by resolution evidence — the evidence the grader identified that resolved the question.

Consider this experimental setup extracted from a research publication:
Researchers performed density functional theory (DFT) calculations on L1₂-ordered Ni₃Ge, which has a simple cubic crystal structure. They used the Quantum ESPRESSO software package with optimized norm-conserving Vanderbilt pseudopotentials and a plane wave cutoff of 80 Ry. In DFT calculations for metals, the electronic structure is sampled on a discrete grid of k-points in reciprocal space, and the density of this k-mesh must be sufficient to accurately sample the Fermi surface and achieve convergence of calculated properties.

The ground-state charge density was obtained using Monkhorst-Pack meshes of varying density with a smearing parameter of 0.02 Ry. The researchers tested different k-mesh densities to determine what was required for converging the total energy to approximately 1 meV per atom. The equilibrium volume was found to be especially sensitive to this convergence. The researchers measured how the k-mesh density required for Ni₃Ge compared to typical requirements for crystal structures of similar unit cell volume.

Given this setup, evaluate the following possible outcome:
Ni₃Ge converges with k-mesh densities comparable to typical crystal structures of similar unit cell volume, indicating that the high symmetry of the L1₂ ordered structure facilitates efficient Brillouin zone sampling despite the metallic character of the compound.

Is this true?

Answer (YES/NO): NO